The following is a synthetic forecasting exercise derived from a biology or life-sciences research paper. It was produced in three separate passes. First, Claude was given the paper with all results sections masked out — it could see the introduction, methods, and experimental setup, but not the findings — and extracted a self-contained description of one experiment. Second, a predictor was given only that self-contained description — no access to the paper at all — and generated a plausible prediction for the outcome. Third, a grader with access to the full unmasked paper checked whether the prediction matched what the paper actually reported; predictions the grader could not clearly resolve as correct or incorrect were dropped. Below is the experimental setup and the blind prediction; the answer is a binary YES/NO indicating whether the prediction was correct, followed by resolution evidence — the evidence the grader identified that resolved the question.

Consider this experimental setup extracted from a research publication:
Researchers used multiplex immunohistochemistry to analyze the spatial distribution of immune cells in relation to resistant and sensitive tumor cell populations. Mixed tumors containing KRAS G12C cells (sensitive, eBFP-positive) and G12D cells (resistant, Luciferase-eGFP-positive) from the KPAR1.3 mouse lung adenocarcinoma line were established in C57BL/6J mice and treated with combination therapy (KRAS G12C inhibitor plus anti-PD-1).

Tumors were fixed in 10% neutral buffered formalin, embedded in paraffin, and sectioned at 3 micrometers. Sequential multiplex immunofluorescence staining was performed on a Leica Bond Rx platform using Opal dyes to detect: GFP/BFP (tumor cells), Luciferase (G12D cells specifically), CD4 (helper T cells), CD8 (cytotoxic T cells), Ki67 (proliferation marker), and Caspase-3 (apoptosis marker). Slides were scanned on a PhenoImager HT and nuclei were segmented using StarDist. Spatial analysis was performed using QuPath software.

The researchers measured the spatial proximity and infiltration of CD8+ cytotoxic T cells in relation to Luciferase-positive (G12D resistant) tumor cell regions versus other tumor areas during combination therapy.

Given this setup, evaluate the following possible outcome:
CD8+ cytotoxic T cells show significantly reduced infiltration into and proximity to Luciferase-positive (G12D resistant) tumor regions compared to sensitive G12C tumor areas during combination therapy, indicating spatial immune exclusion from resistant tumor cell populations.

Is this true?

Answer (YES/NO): NO